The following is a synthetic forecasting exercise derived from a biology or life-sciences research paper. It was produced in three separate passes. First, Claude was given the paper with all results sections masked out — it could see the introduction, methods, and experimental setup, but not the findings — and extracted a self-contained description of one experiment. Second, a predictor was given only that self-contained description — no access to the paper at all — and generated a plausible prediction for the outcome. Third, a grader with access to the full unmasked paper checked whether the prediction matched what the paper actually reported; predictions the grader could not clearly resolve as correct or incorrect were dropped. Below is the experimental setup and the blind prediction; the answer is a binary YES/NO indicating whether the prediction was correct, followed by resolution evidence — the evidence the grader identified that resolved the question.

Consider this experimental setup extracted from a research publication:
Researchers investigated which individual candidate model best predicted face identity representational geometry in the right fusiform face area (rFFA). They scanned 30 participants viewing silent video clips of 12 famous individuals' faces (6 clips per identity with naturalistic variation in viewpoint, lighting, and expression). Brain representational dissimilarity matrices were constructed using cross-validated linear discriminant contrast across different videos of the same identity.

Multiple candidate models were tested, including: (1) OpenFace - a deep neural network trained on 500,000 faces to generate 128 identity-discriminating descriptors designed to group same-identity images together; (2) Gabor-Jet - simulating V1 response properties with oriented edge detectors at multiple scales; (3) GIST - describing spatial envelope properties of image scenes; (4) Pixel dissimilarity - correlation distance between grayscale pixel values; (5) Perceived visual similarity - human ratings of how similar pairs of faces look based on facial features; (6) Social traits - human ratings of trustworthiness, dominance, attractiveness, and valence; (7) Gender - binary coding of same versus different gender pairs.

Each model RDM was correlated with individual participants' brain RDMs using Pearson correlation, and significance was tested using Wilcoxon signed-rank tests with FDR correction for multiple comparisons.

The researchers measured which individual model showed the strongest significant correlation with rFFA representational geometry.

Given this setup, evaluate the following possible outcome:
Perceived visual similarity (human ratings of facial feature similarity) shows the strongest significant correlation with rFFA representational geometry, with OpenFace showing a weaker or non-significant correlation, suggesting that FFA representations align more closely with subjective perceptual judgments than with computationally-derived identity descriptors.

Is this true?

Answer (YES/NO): NO